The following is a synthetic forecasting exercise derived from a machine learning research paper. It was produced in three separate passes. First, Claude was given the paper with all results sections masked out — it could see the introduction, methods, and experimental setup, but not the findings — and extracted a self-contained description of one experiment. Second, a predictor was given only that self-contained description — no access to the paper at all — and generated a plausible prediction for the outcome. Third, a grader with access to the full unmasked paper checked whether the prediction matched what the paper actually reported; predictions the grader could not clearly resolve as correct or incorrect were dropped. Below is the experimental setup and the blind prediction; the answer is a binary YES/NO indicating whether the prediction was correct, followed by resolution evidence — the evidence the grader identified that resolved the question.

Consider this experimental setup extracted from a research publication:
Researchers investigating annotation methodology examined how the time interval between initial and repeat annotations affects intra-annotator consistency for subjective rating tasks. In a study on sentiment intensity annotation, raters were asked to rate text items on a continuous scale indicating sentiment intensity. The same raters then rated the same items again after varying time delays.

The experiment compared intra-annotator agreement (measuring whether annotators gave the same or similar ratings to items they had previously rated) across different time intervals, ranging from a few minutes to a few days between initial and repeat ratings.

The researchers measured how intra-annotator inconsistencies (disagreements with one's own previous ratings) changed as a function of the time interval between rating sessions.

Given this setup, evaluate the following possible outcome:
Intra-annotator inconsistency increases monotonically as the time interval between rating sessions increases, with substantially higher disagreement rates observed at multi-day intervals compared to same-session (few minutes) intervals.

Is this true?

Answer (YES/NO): YES